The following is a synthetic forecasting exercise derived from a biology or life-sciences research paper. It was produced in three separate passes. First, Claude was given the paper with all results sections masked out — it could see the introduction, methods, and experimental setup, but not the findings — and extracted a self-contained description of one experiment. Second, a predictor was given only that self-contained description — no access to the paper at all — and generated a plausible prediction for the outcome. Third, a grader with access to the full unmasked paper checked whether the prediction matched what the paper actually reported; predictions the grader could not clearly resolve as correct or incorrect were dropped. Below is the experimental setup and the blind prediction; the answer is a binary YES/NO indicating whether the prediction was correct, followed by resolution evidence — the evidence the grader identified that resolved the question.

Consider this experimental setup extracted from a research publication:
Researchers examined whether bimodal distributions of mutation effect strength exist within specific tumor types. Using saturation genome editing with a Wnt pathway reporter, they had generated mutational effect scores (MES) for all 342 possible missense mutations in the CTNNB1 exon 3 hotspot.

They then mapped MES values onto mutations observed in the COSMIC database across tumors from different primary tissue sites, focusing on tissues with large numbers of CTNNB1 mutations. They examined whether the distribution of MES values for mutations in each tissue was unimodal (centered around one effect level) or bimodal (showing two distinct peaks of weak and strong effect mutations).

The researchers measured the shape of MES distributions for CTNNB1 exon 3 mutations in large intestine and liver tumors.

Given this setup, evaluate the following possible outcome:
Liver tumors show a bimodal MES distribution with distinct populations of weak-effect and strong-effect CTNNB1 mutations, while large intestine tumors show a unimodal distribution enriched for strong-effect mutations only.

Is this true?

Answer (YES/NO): NO